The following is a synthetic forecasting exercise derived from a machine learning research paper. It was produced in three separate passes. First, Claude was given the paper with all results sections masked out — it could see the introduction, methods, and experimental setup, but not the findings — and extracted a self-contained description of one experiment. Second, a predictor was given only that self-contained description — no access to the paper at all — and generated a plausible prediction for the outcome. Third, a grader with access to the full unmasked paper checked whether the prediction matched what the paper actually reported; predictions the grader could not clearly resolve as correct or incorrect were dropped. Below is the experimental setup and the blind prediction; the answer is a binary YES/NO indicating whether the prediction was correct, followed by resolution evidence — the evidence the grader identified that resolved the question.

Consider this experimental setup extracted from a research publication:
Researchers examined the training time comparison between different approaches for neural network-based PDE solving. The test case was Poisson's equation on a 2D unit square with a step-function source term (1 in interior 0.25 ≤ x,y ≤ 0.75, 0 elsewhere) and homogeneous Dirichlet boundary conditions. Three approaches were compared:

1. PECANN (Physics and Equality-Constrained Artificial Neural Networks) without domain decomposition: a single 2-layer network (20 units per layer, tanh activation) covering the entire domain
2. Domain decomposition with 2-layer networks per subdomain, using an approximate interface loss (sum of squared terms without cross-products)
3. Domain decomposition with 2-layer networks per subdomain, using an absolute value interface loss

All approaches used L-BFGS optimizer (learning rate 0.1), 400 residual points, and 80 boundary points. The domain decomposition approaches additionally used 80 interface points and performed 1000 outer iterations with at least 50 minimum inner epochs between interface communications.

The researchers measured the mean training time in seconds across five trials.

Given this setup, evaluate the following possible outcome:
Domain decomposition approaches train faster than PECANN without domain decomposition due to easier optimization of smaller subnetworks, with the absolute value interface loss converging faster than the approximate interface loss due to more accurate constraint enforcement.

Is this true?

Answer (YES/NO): NO